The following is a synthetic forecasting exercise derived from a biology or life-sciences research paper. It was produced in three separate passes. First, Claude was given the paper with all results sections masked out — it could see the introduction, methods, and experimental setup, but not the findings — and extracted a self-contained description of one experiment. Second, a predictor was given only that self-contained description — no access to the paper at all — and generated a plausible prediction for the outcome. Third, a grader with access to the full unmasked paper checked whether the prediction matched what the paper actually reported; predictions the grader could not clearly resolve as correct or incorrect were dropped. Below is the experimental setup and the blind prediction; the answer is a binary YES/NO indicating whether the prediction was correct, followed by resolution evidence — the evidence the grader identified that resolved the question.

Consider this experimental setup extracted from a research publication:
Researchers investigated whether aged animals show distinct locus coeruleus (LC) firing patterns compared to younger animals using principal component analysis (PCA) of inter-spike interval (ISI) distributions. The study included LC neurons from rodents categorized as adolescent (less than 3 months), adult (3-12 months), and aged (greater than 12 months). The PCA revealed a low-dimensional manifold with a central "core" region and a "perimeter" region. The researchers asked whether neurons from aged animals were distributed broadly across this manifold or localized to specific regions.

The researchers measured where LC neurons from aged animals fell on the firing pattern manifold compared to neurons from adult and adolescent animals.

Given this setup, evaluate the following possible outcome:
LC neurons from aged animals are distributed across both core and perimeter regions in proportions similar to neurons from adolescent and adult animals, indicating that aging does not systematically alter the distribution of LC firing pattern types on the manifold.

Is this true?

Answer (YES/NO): NO